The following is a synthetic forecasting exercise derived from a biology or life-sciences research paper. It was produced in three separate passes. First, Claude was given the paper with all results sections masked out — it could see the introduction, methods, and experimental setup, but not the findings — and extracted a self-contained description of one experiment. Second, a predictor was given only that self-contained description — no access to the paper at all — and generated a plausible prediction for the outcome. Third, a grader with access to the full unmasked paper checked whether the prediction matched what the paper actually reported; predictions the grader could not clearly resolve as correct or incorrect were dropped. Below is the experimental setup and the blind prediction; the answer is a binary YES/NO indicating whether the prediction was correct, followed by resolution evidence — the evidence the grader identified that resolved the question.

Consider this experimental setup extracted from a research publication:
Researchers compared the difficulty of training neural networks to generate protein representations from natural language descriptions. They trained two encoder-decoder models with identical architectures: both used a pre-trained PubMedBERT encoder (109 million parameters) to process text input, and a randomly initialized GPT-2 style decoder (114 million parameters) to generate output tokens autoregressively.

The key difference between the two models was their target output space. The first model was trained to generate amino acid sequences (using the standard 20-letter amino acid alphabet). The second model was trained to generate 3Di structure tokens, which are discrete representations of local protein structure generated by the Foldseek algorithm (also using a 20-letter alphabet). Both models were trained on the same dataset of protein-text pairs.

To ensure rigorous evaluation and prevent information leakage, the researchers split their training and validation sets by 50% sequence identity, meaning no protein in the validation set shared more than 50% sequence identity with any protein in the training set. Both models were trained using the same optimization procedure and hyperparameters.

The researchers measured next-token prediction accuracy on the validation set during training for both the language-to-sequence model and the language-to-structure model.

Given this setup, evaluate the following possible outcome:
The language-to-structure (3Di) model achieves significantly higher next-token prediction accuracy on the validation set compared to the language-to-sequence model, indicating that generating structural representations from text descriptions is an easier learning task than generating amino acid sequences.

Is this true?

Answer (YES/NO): YES